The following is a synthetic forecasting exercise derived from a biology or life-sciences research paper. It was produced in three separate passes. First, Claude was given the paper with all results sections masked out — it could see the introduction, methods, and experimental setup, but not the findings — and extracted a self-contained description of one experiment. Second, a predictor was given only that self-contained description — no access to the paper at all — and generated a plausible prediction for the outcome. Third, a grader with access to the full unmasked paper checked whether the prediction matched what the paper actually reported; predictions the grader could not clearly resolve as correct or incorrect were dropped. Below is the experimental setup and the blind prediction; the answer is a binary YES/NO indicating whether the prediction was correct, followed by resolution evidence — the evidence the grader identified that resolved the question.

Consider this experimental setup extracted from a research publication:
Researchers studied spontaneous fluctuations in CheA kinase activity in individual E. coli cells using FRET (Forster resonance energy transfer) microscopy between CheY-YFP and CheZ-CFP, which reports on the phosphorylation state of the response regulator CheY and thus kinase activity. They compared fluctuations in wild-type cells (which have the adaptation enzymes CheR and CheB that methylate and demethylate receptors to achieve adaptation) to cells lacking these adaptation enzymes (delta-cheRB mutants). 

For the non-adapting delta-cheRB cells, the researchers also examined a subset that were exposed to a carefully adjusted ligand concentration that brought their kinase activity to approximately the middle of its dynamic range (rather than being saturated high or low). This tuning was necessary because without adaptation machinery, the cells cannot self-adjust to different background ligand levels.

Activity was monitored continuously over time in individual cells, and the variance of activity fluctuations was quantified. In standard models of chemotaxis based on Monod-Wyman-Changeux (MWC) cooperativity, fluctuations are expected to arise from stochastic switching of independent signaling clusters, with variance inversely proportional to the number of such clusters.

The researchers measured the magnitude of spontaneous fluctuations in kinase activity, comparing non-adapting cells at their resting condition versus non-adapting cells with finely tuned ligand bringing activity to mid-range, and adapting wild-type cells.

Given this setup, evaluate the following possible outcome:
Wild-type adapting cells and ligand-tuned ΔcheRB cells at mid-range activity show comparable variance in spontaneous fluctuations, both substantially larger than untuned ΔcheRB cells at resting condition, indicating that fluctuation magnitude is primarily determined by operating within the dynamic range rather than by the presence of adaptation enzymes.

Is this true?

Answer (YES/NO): YES